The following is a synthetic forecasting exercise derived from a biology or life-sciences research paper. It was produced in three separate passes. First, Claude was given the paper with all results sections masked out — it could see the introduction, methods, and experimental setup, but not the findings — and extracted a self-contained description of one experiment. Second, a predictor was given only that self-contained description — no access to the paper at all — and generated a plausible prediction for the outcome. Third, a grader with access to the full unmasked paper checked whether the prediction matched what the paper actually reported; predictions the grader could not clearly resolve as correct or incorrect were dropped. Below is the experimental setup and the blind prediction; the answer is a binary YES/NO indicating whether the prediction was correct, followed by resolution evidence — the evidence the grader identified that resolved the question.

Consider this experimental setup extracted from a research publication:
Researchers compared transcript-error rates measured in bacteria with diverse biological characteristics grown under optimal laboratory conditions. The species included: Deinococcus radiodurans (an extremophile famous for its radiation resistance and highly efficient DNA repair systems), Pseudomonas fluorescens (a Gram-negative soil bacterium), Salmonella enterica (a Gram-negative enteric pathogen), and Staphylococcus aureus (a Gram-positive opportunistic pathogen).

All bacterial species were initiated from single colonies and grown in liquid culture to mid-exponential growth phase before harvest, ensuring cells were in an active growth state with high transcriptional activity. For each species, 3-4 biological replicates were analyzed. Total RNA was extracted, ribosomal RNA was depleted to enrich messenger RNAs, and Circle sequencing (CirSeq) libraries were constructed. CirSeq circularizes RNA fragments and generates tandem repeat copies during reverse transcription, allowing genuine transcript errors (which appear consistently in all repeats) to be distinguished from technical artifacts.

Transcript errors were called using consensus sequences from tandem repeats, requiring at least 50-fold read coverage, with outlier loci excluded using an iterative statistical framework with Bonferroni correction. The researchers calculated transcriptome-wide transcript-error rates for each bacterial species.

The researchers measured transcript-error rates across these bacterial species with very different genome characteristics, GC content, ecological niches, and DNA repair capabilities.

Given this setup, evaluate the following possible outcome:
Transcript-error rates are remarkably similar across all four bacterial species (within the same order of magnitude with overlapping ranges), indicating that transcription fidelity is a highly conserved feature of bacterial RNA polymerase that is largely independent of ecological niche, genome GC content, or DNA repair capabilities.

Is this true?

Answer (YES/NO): YES